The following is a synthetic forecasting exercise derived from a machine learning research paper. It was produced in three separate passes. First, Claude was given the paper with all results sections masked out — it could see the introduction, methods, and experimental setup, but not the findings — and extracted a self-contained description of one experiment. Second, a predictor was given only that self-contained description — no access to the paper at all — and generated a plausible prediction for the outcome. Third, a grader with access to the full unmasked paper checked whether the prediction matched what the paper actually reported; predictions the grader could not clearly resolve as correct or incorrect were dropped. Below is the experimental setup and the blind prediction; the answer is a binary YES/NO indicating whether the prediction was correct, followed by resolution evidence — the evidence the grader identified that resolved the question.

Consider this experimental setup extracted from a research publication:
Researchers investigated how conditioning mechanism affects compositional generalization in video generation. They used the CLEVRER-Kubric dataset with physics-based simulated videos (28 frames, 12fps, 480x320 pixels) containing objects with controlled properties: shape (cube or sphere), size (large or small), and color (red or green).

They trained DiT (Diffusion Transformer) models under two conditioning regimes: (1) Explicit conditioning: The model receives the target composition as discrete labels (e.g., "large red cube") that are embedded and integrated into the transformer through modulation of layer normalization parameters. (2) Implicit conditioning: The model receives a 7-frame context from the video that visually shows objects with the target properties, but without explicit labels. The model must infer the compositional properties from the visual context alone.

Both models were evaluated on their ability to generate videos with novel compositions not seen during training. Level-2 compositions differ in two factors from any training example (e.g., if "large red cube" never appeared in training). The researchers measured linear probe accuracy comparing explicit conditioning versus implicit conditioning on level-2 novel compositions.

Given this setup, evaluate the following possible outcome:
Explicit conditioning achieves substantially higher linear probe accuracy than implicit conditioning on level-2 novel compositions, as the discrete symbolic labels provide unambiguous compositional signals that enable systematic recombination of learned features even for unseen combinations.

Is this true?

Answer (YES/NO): YES